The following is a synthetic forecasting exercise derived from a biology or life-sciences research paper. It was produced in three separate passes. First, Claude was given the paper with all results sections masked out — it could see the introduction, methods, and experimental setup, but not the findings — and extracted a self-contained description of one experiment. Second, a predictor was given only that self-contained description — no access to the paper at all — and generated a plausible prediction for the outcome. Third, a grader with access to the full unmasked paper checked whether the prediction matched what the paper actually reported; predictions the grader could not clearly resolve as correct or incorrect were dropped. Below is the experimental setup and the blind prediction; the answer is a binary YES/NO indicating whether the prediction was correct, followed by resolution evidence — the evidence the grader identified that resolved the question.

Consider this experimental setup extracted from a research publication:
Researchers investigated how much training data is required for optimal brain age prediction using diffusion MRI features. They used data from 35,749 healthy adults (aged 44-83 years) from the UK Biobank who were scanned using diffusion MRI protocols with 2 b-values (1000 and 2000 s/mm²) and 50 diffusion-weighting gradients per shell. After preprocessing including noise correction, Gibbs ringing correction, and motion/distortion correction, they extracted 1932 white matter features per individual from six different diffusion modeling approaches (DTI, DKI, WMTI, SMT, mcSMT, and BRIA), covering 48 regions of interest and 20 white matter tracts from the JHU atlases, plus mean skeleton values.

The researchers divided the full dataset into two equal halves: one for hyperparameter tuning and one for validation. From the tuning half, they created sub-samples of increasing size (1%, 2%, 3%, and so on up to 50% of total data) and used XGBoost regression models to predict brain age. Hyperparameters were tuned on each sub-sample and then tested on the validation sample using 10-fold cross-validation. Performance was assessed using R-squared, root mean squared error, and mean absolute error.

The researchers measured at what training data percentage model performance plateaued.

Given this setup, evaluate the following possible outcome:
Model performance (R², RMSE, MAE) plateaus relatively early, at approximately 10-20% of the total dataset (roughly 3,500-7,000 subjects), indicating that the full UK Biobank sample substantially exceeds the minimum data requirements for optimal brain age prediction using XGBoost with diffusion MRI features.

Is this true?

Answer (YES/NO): YES